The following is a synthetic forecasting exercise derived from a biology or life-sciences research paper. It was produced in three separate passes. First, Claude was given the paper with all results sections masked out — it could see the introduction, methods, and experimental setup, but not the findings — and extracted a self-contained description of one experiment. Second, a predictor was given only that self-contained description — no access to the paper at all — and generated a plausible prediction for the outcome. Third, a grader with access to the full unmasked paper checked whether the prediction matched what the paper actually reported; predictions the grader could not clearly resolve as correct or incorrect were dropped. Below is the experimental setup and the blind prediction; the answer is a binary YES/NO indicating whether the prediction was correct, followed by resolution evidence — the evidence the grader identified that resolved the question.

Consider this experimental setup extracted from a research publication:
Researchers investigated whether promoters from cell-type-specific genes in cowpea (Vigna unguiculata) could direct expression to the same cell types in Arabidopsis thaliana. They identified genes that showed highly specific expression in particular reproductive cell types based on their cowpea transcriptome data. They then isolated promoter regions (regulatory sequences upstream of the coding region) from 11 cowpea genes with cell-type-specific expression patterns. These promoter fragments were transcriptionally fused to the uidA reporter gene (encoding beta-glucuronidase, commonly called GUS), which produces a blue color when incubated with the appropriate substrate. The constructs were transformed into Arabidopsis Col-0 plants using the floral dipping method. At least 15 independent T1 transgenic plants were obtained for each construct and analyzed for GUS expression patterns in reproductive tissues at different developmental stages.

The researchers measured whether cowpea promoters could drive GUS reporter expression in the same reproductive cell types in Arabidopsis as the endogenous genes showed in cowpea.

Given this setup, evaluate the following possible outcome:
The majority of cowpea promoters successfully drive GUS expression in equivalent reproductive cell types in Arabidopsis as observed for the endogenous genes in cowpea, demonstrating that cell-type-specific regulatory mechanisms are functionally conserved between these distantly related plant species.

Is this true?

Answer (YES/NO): NO